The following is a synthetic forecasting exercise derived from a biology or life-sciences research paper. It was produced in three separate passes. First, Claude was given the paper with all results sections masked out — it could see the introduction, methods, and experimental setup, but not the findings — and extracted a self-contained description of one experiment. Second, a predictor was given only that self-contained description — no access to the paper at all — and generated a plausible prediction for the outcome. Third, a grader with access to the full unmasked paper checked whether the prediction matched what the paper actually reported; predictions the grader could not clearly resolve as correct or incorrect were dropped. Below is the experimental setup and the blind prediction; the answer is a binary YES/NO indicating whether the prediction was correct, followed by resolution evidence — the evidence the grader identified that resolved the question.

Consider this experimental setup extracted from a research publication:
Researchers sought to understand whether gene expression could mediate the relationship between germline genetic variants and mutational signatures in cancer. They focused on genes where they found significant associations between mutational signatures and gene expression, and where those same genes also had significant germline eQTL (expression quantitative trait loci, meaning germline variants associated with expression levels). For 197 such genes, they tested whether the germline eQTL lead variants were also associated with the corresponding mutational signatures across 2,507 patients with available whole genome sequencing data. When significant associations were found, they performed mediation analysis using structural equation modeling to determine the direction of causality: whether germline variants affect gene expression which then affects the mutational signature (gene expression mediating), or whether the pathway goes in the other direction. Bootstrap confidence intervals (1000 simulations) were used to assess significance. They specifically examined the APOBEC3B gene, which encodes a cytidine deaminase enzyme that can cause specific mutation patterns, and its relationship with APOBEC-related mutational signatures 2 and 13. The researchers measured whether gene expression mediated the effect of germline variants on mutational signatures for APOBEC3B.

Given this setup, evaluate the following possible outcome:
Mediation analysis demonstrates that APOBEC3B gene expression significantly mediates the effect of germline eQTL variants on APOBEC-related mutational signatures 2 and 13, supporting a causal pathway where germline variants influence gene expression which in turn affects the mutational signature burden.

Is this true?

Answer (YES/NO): NO